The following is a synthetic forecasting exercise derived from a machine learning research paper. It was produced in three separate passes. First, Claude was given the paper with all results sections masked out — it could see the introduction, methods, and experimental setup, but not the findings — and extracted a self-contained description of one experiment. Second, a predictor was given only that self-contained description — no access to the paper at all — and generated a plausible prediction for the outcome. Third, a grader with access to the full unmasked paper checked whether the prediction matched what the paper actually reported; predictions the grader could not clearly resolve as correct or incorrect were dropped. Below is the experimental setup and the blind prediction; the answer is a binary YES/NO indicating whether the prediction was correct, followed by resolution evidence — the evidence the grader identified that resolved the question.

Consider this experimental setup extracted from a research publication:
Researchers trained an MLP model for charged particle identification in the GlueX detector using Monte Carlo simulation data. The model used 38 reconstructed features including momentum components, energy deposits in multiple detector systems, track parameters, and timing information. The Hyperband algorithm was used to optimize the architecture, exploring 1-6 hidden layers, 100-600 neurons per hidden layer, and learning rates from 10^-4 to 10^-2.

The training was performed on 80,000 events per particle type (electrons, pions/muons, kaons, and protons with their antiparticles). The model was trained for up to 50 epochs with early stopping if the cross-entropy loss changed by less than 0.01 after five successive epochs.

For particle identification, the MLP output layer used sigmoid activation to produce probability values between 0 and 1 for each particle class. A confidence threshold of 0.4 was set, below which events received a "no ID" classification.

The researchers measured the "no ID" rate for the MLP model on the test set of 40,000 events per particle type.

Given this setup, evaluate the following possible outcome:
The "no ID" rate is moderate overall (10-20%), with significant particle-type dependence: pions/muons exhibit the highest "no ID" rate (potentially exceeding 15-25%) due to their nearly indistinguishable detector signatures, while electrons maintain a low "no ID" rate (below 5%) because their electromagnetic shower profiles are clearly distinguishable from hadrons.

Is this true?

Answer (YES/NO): NO